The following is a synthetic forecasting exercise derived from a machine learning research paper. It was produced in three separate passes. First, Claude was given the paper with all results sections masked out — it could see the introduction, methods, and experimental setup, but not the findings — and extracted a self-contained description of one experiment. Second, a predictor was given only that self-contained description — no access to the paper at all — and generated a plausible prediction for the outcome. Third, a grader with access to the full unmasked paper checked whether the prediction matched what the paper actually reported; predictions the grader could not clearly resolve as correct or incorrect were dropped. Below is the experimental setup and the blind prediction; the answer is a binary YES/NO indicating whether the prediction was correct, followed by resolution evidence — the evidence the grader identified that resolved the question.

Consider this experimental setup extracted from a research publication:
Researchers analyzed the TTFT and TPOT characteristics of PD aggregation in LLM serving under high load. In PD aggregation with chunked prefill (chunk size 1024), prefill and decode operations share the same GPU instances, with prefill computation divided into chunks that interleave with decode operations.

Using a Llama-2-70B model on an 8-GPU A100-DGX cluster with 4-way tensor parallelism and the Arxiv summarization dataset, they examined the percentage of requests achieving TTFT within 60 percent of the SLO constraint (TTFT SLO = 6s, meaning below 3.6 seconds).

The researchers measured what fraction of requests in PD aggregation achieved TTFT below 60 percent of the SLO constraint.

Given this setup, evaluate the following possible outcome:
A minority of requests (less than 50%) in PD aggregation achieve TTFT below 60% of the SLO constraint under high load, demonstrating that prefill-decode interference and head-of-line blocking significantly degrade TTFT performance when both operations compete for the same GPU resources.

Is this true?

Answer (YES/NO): NO